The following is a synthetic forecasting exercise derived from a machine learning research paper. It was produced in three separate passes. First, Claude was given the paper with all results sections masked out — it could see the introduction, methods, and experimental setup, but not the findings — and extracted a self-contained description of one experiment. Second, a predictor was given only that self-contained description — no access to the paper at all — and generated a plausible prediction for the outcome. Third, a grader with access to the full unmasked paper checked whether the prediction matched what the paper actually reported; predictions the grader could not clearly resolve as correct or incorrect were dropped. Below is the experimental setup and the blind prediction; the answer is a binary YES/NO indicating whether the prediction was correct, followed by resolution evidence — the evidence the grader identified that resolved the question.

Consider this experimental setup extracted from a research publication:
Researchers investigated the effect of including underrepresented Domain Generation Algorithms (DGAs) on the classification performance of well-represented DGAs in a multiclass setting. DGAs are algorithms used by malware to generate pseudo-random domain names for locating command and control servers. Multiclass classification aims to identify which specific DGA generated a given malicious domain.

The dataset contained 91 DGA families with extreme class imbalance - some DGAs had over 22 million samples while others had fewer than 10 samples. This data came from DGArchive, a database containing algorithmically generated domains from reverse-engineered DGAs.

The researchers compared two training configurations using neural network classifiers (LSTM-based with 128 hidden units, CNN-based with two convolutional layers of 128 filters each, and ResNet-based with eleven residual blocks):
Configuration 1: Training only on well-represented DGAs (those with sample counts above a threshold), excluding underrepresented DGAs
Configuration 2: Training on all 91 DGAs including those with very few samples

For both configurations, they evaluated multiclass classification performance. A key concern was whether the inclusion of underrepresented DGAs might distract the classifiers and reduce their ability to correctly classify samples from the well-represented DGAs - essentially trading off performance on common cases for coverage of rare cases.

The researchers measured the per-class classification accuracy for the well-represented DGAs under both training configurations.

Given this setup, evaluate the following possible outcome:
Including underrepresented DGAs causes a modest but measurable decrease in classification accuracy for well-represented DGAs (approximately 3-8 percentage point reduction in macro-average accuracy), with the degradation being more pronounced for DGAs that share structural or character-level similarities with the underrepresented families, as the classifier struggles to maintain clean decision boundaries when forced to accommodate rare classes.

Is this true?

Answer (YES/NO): NO